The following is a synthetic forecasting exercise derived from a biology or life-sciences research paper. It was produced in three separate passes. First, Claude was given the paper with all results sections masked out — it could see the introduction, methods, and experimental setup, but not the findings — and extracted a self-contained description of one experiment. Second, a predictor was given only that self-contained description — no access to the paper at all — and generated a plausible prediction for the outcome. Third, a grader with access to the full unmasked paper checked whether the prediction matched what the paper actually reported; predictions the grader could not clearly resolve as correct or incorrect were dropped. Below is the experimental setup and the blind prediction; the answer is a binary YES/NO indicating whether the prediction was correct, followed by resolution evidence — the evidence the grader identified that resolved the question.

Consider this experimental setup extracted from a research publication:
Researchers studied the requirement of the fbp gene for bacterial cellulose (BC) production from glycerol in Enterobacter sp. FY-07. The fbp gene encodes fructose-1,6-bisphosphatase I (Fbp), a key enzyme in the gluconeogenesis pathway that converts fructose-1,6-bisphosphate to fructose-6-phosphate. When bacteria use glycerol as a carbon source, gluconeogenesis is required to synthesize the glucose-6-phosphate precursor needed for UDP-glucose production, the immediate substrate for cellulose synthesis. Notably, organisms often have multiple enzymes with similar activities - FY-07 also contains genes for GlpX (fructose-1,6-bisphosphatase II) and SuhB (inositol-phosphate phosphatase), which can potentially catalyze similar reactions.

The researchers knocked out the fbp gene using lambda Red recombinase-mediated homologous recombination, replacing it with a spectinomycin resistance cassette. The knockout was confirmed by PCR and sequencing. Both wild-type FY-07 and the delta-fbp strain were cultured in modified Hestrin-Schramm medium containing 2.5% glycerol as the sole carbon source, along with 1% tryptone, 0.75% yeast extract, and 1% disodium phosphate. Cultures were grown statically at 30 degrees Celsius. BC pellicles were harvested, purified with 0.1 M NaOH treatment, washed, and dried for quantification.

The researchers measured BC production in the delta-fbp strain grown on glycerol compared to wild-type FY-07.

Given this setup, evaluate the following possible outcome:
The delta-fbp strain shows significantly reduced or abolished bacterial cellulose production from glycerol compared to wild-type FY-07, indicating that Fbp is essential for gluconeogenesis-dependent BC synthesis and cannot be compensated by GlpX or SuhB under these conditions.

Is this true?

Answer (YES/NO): YES